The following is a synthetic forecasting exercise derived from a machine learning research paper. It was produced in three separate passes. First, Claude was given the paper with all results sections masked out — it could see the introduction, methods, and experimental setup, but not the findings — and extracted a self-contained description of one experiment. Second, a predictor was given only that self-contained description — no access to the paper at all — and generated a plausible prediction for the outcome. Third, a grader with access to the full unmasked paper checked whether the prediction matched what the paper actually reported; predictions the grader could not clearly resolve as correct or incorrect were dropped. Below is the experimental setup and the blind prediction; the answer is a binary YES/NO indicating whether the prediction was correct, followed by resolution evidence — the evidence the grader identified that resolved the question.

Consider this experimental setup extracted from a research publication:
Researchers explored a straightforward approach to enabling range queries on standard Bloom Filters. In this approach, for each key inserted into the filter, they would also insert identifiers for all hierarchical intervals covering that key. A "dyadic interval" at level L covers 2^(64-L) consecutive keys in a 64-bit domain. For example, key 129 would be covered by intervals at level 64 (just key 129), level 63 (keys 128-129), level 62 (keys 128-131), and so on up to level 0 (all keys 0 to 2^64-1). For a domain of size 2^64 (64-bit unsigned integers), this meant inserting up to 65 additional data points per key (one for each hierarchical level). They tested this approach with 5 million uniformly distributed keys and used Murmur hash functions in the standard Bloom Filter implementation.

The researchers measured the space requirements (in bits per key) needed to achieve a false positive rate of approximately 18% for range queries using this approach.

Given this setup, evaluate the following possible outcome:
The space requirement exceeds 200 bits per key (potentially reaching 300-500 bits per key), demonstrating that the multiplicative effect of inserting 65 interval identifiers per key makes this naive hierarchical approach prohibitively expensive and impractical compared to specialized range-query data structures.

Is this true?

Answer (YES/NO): NO